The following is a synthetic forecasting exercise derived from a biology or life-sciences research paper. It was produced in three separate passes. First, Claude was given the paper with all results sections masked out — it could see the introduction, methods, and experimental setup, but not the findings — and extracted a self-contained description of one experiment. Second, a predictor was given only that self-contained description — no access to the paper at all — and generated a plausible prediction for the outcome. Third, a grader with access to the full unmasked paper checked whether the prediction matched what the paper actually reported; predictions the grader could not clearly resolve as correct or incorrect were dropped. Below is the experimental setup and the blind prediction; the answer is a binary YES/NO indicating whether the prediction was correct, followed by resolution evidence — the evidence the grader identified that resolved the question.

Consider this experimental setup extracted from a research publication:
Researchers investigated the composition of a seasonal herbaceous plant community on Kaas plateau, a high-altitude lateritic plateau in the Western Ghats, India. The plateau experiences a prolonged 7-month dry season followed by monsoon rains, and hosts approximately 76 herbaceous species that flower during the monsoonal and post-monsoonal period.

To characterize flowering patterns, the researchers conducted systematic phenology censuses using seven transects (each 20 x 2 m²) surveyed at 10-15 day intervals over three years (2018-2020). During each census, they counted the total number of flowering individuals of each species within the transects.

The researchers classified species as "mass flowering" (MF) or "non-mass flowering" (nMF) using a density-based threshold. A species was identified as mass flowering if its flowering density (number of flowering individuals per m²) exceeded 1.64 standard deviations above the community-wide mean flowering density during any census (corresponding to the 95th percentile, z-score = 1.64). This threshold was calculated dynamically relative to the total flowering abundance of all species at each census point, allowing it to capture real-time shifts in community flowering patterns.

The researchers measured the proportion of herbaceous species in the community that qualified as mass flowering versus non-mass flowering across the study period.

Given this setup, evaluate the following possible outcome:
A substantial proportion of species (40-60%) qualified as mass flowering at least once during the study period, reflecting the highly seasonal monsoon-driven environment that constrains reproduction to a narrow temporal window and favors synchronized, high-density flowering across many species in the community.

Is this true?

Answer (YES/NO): NO